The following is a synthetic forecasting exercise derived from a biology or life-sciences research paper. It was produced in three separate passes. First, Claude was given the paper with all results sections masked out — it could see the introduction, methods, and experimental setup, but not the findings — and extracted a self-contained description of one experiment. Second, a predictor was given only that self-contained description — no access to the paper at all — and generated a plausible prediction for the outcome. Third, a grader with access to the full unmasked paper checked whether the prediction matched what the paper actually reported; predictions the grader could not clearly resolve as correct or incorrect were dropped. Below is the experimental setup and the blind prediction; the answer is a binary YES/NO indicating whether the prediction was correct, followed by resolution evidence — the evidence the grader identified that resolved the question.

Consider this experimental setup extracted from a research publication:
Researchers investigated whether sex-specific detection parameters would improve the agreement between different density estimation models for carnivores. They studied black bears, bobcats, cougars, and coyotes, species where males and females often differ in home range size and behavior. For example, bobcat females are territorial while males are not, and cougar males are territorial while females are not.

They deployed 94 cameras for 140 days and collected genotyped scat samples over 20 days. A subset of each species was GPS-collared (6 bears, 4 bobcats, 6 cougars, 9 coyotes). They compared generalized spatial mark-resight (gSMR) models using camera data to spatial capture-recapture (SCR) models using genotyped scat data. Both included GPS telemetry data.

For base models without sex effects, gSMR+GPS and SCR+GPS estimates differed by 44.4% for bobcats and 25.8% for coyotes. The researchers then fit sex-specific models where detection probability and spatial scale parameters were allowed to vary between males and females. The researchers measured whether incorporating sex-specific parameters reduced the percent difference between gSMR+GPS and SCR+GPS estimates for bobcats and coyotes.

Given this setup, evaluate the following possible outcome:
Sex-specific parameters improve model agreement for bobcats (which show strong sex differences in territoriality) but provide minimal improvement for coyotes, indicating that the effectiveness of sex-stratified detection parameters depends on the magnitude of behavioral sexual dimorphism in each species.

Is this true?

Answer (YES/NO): YES